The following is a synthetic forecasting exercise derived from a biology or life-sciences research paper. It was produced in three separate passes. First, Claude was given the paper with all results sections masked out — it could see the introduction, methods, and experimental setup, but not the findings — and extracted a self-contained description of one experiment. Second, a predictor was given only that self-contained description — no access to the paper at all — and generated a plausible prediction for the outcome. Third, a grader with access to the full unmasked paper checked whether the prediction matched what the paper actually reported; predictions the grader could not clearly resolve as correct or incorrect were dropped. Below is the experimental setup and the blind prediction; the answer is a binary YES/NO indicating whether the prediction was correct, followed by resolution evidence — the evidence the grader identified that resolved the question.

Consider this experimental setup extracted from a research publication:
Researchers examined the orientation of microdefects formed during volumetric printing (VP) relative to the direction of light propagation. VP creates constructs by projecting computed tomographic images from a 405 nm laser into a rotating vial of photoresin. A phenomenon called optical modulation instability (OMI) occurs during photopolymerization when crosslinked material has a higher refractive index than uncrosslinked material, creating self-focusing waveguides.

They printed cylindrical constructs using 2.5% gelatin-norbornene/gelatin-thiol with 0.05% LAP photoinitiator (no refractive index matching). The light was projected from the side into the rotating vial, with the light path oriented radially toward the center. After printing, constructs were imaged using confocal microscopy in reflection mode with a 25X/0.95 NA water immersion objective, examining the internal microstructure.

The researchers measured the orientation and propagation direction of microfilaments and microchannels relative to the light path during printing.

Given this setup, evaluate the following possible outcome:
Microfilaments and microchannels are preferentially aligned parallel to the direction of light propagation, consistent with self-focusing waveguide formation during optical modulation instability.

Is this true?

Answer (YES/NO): YES